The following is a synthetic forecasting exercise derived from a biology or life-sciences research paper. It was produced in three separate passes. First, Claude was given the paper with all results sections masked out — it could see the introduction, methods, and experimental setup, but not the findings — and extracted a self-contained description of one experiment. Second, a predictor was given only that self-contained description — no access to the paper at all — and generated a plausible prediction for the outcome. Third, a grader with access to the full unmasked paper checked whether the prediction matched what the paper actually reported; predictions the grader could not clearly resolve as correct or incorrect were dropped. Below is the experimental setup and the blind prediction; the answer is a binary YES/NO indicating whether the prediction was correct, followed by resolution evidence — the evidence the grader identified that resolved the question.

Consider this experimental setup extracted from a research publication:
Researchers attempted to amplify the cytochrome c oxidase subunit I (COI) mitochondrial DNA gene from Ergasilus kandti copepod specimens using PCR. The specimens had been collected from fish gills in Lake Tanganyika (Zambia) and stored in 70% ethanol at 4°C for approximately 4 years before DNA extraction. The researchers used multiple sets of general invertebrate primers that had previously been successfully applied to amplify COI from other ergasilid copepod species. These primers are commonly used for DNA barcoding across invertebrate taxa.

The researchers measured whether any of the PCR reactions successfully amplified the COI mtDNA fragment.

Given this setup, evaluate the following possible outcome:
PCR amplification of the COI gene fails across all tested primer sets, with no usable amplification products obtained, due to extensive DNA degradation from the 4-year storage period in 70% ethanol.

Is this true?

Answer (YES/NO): YES